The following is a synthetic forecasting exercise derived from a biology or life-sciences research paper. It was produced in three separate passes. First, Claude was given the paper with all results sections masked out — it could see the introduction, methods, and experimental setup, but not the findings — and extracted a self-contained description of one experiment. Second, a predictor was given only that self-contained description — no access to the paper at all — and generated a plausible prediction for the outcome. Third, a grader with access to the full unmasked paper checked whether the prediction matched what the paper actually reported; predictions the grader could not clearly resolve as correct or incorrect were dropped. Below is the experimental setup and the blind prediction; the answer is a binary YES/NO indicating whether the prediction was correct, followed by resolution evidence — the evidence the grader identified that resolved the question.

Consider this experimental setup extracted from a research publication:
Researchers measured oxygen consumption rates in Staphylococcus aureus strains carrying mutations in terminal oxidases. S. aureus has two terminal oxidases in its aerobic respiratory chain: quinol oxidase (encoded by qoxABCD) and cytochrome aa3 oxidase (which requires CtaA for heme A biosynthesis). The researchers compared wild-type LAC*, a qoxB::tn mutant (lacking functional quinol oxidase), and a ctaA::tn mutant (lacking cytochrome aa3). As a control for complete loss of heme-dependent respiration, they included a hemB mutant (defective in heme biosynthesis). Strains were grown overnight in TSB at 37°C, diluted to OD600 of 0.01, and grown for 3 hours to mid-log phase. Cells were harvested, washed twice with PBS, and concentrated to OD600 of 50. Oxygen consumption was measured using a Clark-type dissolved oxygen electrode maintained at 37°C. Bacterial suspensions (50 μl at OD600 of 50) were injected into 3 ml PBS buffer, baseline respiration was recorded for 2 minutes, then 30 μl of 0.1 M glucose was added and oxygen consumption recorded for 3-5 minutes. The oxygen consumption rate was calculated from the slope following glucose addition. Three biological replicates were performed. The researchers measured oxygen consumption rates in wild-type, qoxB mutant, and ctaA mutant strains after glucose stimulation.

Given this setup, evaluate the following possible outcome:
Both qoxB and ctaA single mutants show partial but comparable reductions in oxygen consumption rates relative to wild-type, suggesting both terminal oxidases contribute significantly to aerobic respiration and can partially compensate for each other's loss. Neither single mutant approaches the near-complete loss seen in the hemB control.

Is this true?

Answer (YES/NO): NO